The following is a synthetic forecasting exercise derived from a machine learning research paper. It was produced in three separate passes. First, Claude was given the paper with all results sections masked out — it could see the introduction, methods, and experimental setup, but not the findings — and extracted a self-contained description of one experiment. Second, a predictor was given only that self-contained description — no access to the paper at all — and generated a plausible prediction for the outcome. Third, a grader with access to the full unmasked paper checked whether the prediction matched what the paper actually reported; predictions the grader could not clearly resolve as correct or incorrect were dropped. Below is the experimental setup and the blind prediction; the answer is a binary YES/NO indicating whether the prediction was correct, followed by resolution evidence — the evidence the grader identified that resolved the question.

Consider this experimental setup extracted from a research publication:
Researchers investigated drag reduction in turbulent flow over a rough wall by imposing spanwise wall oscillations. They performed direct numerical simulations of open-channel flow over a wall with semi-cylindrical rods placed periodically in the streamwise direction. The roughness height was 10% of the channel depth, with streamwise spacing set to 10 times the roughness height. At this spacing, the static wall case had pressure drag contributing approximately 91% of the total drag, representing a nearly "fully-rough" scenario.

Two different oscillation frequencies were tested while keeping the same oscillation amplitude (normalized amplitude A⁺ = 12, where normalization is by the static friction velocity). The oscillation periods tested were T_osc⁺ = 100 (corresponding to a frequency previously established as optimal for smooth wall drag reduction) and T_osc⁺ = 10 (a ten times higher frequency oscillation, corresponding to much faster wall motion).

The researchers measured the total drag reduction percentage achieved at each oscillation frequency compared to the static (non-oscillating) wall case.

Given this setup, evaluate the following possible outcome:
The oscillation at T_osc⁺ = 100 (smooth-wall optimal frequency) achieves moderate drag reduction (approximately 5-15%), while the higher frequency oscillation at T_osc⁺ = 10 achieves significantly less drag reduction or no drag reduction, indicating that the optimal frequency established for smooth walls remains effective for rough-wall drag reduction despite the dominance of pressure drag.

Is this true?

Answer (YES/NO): NO